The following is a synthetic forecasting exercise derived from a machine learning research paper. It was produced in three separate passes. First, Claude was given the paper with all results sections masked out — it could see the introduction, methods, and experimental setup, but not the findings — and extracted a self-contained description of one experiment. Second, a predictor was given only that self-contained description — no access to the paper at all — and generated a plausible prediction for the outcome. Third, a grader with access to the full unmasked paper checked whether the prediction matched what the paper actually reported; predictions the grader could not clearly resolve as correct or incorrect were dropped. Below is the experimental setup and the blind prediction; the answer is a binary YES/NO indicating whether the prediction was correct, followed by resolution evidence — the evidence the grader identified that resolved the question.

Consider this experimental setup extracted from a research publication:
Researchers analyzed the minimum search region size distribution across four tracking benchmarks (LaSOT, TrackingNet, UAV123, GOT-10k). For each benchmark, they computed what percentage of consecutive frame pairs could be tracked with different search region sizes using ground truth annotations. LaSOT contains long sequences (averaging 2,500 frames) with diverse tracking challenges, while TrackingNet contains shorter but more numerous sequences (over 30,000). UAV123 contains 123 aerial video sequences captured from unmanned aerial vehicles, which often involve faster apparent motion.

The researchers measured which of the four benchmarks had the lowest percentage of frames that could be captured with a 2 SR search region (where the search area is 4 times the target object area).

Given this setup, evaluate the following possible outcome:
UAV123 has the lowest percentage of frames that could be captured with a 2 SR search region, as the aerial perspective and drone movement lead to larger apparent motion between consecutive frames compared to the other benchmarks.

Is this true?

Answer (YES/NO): NO